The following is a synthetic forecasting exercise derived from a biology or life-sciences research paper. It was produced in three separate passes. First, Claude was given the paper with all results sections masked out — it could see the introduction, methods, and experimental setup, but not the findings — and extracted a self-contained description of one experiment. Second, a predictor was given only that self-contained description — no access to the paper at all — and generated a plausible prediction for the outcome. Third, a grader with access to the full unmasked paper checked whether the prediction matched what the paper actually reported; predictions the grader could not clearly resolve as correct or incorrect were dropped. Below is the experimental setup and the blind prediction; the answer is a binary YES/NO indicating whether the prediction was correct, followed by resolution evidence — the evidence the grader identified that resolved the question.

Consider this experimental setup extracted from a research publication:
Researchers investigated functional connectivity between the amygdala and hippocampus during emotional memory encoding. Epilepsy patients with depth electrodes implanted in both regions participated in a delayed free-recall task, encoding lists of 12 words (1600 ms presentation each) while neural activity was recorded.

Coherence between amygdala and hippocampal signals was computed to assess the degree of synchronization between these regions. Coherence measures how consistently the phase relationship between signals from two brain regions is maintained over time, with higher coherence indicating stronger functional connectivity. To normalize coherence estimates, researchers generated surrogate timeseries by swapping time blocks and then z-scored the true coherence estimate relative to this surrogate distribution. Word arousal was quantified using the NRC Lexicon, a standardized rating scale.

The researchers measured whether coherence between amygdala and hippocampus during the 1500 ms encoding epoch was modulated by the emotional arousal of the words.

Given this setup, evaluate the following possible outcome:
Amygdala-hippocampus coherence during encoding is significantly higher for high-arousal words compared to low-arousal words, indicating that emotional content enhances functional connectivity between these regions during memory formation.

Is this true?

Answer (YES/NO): NO